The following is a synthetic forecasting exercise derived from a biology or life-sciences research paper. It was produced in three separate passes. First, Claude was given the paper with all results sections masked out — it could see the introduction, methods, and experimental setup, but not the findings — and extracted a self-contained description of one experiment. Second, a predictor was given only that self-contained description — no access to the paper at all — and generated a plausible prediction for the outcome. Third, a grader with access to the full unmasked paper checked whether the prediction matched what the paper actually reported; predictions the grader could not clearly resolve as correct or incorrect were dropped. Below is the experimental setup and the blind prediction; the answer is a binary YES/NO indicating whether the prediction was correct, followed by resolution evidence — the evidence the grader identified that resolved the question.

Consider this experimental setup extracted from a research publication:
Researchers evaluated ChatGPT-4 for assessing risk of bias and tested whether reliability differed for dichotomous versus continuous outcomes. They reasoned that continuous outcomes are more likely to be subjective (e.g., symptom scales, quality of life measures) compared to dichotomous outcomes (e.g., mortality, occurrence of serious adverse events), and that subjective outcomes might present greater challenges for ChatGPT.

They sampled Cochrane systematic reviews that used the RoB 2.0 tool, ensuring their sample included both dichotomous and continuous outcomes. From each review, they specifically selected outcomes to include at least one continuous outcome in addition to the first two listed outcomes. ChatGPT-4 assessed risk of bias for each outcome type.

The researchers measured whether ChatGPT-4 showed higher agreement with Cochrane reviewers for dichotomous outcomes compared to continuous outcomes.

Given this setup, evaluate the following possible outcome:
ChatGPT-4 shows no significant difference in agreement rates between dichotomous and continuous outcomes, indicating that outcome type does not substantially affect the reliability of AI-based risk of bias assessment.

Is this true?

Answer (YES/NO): YES